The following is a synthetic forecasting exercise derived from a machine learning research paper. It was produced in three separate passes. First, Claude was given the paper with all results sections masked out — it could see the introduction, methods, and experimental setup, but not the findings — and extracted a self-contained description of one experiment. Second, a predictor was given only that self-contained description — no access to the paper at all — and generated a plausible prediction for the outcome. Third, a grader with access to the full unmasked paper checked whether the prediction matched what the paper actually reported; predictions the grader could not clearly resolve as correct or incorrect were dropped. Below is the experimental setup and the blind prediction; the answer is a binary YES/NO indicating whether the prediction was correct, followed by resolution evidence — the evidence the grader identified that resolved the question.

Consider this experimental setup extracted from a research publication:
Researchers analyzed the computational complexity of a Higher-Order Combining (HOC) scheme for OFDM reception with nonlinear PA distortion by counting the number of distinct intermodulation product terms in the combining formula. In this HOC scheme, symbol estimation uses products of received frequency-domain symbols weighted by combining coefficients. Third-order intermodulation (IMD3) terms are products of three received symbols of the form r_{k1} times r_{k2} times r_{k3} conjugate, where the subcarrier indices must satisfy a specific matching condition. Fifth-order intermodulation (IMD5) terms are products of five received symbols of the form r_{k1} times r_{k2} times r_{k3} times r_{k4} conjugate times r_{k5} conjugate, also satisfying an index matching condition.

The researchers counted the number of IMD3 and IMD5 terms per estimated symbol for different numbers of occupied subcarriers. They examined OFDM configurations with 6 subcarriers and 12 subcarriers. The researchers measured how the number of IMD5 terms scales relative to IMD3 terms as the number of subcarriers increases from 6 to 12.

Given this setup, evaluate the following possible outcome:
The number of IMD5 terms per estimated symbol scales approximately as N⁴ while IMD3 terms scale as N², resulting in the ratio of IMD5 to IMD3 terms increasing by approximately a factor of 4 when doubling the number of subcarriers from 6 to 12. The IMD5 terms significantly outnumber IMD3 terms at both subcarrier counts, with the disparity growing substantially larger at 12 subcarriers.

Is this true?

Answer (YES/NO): YES